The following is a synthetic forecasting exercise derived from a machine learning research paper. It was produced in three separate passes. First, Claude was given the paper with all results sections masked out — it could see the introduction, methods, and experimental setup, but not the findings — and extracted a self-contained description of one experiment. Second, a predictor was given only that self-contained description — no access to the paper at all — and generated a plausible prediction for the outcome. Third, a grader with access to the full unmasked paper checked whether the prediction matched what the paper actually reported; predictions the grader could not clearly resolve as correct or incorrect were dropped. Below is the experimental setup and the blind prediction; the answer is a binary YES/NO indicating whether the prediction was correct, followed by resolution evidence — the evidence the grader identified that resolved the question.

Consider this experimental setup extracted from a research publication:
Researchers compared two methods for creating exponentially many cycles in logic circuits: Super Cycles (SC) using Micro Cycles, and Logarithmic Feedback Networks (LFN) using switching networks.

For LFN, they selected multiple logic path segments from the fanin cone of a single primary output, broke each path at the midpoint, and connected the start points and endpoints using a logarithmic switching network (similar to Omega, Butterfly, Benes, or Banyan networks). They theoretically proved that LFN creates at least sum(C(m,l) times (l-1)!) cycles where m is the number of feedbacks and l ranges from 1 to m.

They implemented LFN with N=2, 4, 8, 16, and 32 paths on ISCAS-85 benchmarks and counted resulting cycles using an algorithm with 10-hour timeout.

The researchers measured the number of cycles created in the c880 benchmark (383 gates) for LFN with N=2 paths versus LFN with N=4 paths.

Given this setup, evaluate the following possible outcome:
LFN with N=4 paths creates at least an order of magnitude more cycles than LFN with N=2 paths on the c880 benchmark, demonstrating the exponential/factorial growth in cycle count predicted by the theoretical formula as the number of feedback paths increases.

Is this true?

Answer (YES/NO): YES